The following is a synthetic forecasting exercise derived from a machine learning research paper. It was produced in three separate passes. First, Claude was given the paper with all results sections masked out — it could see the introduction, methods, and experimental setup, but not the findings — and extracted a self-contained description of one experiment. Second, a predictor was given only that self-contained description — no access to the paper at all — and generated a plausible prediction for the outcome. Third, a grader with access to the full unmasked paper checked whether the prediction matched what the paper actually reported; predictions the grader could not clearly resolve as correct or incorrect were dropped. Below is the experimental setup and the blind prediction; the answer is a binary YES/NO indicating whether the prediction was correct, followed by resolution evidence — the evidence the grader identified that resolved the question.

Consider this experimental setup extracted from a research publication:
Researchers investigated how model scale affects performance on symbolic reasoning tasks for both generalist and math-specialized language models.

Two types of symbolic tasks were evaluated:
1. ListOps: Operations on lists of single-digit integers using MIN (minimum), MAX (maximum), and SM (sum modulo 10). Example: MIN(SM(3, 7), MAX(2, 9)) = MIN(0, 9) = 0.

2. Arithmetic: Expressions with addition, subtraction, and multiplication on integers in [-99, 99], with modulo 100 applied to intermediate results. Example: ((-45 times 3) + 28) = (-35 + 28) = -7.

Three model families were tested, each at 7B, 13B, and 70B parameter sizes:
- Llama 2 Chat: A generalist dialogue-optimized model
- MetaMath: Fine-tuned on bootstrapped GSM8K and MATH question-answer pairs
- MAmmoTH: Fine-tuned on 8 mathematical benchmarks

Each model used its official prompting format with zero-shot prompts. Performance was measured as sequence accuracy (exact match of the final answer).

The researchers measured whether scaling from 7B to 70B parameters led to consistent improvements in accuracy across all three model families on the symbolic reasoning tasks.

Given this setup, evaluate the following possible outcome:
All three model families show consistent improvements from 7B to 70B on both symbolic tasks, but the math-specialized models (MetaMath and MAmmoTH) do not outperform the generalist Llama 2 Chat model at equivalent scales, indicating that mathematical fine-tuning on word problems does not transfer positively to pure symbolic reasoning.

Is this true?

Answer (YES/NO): NO